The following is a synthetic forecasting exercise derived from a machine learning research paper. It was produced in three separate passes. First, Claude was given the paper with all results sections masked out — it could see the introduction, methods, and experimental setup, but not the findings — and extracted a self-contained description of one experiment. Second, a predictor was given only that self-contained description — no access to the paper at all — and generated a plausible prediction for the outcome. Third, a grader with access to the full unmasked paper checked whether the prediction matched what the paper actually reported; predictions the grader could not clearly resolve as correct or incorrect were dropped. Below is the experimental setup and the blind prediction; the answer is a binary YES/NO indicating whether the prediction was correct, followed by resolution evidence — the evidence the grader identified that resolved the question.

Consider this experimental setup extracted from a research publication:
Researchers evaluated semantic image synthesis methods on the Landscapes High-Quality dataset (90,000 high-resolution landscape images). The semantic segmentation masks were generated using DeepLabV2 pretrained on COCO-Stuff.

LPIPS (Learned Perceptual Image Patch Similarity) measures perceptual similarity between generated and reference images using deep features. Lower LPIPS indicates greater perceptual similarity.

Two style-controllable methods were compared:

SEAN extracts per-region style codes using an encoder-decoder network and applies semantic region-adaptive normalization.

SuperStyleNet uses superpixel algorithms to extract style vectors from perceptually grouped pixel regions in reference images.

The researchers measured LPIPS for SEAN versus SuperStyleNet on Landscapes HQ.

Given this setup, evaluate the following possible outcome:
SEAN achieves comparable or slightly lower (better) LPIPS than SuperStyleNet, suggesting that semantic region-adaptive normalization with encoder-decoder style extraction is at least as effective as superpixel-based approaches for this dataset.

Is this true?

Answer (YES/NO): YES